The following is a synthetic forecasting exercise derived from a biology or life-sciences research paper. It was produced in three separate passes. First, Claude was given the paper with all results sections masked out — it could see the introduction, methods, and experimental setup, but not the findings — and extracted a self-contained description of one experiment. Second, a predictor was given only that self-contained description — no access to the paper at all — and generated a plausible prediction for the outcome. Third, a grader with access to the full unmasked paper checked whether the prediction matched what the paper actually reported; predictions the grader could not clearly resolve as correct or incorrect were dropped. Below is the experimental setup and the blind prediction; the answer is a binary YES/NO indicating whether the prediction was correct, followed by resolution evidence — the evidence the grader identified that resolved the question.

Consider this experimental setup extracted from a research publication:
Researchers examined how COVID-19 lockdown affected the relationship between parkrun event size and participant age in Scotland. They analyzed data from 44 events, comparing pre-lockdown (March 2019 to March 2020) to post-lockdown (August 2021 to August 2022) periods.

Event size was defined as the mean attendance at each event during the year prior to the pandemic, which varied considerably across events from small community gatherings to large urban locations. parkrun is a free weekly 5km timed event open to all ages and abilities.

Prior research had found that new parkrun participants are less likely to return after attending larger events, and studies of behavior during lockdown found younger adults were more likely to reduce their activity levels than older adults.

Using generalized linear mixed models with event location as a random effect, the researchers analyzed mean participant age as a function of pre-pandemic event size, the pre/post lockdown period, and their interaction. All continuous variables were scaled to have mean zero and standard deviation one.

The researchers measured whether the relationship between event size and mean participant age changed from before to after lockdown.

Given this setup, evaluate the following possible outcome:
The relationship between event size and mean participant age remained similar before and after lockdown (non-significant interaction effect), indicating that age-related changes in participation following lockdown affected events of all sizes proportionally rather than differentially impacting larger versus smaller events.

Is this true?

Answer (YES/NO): NO